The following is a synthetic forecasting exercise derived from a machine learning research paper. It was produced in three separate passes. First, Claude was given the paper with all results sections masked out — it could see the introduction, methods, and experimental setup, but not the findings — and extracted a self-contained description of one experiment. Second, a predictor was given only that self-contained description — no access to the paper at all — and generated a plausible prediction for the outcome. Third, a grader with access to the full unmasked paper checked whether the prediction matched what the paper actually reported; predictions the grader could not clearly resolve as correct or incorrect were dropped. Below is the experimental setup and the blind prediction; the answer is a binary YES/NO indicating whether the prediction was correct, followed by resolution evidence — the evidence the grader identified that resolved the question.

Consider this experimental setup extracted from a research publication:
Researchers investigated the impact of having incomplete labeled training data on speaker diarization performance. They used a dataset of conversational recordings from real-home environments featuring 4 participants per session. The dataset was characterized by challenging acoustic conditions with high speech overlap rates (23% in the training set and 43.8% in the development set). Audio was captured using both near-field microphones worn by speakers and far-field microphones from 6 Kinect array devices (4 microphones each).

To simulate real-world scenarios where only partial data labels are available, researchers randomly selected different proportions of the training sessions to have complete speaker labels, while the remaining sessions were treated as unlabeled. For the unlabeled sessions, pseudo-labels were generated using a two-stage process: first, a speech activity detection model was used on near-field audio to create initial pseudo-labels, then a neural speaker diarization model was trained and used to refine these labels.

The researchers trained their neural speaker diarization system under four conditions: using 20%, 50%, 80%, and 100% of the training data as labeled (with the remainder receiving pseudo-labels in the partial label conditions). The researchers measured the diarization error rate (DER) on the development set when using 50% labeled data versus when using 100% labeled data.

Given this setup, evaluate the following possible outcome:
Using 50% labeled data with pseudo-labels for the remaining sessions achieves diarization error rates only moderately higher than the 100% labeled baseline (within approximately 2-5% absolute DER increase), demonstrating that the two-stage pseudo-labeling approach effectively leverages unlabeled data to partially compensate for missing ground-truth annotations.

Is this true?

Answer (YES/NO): NO